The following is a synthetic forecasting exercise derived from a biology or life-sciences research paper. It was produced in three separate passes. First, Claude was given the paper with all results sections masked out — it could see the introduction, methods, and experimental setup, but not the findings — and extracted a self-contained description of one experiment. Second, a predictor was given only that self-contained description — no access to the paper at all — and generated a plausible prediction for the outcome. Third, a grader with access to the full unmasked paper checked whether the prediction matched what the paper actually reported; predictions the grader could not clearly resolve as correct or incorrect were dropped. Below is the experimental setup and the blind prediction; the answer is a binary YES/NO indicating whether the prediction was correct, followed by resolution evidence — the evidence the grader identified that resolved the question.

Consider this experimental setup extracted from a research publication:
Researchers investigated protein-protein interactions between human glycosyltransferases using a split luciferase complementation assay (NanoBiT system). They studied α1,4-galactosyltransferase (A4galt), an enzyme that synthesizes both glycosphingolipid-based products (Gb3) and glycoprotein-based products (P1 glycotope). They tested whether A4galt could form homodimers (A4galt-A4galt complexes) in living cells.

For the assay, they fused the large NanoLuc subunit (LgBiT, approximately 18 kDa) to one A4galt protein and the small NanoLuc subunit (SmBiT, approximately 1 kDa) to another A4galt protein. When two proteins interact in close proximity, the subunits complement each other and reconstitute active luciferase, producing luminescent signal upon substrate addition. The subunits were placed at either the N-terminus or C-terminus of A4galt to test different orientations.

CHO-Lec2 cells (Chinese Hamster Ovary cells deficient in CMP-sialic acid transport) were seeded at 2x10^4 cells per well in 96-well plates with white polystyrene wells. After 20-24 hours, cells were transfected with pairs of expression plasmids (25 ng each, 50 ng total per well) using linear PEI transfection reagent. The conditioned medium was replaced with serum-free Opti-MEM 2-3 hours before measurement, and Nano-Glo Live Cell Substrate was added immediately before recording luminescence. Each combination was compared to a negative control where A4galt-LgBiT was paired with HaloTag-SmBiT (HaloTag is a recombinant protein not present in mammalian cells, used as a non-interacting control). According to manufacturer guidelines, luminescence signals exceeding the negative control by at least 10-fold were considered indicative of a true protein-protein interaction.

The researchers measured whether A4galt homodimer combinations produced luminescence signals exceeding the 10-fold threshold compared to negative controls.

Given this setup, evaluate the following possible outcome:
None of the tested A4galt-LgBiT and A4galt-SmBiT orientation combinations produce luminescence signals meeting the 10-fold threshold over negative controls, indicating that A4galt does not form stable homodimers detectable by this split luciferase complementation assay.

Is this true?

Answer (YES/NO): NO